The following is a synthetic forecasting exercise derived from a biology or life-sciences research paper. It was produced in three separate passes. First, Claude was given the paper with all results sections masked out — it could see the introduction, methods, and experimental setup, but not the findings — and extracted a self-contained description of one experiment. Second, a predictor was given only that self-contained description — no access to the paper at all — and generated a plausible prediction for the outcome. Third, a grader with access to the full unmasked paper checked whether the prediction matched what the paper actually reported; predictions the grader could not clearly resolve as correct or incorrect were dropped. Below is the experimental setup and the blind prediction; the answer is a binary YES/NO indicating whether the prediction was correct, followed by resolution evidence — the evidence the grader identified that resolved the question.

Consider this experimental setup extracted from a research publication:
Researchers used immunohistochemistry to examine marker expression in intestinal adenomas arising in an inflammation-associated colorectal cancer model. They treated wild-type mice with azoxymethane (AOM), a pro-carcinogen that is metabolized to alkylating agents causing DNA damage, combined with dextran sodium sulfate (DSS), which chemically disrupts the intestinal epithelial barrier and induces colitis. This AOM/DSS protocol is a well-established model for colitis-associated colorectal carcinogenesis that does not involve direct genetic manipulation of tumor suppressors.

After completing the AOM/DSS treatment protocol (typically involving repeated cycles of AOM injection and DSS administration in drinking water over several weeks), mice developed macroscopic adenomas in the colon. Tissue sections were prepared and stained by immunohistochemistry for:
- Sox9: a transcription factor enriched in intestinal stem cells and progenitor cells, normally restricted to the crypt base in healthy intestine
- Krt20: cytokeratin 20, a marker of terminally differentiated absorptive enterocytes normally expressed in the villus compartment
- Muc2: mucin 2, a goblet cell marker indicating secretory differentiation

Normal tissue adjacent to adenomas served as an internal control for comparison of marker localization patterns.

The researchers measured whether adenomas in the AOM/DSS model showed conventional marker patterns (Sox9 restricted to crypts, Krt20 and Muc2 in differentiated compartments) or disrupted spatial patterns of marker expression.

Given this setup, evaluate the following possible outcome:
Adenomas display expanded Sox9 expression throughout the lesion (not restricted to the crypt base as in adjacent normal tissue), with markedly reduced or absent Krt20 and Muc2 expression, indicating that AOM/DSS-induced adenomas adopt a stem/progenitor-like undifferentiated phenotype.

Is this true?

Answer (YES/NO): YES